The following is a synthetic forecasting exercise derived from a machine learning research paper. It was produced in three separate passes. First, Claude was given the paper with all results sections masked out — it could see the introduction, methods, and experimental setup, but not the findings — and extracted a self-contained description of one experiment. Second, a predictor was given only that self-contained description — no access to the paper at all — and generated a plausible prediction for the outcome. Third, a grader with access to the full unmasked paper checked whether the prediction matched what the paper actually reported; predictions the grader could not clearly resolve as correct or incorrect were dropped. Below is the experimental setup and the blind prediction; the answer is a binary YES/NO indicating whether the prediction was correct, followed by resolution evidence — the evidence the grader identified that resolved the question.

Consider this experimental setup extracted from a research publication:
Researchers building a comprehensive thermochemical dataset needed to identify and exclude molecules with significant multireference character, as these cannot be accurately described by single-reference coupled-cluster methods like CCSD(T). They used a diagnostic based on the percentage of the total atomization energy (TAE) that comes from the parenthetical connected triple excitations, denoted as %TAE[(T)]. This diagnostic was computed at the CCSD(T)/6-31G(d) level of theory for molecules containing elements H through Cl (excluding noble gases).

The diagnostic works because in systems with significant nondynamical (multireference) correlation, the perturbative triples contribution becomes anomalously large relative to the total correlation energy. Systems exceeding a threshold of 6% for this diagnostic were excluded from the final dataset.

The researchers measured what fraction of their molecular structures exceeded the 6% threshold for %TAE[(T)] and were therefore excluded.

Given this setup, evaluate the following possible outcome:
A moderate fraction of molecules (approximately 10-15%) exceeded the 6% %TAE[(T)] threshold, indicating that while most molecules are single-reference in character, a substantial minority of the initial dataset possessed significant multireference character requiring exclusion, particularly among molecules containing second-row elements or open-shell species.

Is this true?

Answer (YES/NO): NO